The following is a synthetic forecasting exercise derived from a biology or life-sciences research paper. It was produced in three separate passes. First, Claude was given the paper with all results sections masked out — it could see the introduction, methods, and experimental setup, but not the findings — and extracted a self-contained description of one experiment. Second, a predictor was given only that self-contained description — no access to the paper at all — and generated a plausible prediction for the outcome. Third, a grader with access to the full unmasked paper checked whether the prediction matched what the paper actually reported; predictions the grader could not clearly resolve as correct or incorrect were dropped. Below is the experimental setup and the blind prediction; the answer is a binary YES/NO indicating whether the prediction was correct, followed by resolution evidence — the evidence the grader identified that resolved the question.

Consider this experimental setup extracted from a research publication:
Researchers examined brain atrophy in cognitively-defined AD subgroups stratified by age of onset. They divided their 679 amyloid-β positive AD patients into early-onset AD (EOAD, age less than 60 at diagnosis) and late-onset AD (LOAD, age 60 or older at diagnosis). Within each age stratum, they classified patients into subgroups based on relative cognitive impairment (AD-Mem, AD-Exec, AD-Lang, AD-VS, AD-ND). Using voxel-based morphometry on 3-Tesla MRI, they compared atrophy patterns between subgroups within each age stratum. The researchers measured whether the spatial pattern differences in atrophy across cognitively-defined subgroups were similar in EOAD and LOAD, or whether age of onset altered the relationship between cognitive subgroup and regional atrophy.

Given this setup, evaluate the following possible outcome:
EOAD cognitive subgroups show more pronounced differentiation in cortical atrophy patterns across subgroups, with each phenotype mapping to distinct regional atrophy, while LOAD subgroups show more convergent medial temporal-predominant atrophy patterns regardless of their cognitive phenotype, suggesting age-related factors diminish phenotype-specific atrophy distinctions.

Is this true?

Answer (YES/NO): NO